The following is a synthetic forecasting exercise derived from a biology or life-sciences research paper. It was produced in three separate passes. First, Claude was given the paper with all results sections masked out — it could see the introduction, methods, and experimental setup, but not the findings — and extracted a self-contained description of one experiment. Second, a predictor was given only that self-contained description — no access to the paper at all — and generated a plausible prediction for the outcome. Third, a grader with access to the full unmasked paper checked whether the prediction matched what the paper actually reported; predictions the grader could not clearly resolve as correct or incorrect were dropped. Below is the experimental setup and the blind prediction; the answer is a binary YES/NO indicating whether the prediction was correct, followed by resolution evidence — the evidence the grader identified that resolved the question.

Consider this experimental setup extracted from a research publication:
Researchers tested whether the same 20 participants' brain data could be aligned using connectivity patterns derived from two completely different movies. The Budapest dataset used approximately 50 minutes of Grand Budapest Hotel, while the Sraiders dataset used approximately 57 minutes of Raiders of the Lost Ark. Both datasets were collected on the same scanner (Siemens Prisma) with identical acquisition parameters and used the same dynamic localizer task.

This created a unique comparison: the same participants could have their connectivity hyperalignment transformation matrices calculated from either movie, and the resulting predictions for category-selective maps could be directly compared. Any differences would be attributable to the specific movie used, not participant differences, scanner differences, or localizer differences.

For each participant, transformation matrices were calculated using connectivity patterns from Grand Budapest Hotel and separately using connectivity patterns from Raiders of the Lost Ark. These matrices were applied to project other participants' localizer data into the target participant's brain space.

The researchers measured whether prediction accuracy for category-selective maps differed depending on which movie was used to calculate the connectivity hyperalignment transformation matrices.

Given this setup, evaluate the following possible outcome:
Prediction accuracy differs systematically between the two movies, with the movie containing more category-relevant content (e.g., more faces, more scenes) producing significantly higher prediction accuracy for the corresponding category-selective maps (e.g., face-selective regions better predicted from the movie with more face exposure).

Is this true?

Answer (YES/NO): NO